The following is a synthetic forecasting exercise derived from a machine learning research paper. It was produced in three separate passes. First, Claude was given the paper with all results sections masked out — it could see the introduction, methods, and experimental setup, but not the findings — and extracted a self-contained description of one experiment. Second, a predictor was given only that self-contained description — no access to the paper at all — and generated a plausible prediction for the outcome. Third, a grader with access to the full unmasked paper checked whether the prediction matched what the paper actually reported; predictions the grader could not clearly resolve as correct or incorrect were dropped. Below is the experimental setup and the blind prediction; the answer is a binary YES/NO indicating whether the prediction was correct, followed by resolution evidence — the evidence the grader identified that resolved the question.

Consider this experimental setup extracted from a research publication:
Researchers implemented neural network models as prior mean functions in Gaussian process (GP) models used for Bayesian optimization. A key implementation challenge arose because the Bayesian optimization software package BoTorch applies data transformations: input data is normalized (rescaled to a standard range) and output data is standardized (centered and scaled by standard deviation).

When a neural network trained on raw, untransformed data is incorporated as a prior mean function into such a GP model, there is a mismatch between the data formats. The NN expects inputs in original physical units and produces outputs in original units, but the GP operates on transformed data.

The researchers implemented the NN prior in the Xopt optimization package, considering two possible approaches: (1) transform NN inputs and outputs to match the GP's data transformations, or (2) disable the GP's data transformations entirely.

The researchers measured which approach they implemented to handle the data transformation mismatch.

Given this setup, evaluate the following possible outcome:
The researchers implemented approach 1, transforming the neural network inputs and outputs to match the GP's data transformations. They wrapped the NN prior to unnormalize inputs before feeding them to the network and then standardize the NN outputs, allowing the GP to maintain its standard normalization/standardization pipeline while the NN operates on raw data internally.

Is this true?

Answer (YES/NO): YES